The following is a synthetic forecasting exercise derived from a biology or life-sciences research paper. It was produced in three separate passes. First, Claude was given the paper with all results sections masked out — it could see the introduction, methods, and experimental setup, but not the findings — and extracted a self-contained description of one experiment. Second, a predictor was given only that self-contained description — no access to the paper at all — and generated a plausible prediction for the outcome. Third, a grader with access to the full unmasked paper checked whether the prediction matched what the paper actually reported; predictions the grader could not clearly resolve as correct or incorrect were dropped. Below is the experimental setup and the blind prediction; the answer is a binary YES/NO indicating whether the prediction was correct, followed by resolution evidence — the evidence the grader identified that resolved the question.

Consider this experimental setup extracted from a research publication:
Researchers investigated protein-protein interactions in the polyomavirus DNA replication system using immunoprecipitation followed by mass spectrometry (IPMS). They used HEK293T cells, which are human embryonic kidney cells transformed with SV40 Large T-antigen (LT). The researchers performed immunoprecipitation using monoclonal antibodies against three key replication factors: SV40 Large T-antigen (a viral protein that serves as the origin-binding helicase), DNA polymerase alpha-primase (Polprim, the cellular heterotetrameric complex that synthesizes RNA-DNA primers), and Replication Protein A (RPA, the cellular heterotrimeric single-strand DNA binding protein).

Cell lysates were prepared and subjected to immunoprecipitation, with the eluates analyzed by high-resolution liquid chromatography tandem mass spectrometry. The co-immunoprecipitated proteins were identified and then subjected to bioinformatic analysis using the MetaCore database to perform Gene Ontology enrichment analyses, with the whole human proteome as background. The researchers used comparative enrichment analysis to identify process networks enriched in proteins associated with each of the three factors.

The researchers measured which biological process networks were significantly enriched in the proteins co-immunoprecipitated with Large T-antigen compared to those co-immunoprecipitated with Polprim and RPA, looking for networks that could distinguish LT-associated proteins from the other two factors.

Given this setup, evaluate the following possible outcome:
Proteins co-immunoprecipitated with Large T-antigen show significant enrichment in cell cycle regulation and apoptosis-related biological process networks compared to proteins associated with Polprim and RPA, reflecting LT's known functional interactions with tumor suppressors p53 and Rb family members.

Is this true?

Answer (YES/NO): NO